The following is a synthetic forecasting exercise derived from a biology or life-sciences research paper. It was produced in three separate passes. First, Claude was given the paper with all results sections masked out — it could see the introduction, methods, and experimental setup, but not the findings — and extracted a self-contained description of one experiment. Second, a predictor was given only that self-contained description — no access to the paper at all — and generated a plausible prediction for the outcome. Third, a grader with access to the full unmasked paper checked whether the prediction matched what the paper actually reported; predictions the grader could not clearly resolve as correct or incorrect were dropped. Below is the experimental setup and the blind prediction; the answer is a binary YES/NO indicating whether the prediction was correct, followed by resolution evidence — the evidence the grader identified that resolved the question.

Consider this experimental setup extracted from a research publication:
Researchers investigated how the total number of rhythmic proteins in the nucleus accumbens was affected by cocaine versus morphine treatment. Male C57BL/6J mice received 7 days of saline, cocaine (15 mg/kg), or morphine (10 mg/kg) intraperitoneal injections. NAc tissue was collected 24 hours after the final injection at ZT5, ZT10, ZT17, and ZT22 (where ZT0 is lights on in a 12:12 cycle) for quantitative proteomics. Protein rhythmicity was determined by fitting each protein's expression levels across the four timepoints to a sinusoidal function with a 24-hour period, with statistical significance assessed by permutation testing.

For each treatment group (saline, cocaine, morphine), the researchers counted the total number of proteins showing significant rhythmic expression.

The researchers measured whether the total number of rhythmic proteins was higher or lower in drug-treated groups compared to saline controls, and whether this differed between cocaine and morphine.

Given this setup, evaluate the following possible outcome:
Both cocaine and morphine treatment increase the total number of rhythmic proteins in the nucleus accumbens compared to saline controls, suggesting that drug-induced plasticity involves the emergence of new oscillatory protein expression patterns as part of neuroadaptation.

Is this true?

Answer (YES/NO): NO